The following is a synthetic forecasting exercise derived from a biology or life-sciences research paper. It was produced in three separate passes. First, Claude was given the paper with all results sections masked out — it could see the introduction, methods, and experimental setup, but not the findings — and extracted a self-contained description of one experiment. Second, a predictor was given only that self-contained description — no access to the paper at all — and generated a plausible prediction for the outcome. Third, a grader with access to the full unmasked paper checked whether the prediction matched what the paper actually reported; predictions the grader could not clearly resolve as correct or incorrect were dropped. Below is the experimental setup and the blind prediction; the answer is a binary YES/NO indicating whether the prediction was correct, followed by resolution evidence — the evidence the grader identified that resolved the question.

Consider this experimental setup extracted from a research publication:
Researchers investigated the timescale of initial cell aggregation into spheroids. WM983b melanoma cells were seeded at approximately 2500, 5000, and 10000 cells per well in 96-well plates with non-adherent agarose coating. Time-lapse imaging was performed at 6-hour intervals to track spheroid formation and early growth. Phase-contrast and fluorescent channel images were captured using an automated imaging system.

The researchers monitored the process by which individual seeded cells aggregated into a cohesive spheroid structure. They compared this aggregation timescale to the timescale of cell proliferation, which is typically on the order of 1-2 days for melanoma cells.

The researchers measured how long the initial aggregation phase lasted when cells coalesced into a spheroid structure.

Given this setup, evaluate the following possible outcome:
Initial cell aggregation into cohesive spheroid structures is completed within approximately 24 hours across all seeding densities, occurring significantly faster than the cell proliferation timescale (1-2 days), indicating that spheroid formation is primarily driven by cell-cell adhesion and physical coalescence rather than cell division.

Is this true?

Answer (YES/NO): NO